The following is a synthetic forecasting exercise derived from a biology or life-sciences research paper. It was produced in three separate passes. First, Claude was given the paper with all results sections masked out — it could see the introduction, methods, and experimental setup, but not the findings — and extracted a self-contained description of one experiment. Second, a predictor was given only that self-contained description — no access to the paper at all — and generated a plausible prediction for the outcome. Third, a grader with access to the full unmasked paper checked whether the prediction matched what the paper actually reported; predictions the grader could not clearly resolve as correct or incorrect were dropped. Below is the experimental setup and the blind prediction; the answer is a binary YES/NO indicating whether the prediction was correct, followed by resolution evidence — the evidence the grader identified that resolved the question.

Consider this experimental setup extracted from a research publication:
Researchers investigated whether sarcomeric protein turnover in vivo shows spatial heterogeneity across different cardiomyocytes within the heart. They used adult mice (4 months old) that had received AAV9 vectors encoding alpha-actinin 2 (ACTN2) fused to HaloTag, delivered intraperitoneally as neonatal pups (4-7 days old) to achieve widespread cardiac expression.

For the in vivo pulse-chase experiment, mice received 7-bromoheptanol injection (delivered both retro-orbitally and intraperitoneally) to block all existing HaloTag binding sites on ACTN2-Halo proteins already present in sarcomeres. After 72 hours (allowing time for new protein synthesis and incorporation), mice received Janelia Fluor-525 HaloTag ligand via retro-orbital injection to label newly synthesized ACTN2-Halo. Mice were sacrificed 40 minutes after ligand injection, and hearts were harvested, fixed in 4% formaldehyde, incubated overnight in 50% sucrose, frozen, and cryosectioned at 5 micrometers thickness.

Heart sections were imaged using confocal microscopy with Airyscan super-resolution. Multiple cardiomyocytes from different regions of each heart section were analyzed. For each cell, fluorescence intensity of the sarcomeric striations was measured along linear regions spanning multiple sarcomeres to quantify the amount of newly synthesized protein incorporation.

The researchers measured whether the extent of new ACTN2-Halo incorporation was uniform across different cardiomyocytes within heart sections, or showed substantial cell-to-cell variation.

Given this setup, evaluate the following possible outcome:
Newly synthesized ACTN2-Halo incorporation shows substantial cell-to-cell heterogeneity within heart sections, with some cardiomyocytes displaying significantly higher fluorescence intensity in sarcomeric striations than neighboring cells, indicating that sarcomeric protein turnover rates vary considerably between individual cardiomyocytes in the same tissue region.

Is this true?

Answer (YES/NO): NO